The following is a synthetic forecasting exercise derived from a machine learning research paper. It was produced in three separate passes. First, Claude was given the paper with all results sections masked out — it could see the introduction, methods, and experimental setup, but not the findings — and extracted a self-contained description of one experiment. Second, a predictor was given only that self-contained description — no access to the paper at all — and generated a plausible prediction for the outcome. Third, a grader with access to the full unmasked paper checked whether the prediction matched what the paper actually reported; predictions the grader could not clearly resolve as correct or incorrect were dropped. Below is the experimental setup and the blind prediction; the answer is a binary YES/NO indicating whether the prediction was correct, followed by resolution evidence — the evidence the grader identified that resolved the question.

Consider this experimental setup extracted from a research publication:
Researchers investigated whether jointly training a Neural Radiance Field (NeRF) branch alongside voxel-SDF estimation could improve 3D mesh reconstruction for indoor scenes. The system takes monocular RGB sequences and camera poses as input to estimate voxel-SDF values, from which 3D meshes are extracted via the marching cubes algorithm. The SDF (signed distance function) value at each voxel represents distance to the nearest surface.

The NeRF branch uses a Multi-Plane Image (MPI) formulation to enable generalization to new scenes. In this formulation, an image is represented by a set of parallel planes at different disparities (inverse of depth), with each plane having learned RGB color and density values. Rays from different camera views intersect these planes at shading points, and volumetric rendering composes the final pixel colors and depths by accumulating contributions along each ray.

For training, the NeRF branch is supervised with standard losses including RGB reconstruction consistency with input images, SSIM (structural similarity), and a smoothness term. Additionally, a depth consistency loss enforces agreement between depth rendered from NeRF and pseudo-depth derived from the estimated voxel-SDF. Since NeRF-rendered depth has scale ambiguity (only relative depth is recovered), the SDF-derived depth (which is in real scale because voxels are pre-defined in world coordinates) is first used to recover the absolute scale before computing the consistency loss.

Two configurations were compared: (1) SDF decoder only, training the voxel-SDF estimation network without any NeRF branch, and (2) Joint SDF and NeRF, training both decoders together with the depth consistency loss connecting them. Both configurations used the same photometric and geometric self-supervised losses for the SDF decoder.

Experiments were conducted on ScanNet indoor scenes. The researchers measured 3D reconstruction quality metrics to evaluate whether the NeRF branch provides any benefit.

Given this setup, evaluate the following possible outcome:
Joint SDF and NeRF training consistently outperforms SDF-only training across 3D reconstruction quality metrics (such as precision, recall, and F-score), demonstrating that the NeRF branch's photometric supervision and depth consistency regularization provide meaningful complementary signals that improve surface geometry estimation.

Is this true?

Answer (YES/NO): NO